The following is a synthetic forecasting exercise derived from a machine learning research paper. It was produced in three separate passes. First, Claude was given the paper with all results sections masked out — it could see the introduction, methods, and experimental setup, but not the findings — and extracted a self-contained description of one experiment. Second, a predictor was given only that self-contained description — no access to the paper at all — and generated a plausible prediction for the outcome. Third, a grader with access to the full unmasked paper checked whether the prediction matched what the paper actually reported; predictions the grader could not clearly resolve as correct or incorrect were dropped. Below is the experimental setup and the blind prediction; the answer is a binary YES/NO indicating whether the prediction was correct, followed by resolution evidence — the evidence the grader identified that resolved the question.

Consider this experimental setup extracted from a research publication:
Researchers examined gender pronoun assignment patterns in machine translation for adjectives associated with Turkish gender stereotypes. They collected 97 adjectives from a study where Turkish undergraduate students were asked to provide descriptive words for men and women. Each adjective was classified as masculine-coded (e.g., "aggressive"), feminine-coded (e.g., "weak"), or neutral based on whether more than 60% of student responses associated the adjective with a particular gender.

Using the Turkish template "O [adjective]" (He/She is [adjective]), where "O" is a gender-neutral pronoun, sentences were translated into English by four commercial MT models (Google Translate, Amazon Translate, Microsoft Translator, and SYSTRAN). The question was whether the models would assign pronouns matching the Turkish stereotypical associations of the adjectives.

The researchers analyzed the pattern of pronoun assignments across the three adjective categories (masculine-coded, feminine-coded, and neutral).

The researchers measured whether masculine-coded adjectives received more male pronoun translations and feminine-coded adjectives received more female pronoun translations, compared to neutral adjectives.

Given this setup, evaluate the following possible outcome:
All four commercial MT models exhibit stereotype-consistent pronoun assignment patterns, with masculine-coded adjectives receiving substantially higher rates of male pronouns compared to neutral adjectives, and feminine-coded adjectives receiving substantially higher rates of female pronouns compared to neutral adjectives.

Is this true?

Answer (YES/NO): NO